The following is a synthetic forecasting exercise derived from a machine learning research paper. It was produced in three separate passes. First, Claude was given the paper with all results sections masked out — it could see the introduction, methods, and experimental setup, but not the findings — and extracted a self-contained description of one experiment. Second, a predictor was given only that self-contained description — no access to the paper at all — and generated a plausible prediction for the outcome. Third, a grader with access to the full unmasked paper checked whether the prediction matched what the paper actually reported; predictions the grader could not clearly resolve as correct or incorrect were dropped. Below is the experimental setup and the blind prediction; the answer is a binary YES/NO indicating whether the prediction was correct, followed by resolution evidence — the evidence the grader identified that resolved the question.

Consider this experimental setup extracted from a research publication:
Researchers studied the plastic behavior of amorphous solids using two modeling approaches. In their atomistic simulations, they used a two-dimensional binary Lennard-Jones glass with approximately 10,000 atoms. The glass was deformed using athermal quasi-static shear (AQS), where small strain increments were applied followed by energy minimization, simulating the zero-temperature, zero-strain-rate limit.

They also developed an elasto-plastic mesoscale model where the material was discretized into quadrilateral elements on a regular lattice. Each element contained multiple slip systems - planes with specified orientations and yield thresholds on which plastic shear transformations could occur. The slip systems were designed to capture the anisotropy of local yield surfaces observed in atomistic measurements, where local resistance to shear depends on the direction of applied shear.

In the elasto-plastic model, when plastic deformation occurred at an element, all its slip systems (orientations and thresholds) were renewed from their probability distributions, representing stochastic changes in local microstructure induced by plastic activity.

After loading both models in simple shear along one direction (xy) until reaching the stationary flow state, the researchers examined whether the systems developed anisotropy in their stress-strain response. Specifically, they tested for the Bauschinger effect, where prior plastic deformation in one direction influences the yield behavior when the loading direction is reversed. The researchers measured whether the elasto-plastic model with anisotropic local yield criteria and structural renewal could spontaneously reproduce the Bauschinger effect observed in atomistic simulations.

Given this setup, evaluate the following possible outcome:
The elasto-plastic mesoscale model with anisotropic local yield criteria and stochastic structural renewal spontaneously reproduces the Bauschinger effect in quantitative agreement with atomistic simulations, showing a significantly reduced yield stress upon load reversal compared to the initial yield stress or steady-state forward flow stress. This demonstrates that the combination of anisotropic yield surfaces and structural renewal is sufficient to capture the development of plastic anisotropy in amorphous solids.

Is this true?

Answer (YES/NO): YES